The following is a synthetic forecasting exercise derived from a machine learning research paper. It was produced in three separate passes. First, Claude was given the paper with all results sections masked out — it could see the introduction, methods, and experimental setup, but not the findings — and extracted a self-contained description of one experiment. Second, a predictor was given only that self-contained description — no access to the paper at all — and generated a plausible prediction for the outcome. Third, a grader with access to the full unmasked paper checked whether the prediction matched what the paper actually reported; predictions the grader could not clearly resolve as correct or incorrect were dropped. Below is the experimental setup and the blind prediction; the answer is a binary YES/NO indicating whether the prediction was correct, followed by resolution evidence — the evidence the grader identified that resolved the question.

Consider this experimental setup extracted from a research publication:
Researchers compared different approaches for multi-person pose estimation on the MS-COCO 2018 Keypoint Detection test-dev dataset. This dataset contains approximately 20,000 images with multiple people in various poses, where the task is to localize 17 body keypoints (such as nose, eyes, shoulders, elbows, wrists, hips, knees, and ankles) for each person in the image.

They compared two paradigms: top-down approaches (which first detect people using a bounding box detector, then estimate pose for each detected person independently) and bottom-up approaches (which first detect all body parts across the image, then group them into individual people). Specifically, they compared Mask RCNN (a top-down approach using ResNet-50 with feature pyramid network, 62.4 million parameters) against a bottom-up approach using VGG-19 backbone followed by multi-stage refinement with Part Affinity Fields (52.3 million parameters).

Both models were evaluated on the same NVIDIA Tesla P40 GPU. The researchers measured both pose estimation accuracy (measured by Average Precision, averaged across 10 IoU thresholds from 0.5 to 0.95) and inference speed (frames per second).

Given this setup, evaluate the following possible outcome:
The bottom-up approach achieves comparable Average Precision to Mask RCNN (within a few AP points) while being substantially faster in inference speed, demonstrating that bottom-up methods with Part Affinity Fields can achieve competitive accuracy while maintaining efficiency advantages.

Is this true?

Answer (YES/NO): NO